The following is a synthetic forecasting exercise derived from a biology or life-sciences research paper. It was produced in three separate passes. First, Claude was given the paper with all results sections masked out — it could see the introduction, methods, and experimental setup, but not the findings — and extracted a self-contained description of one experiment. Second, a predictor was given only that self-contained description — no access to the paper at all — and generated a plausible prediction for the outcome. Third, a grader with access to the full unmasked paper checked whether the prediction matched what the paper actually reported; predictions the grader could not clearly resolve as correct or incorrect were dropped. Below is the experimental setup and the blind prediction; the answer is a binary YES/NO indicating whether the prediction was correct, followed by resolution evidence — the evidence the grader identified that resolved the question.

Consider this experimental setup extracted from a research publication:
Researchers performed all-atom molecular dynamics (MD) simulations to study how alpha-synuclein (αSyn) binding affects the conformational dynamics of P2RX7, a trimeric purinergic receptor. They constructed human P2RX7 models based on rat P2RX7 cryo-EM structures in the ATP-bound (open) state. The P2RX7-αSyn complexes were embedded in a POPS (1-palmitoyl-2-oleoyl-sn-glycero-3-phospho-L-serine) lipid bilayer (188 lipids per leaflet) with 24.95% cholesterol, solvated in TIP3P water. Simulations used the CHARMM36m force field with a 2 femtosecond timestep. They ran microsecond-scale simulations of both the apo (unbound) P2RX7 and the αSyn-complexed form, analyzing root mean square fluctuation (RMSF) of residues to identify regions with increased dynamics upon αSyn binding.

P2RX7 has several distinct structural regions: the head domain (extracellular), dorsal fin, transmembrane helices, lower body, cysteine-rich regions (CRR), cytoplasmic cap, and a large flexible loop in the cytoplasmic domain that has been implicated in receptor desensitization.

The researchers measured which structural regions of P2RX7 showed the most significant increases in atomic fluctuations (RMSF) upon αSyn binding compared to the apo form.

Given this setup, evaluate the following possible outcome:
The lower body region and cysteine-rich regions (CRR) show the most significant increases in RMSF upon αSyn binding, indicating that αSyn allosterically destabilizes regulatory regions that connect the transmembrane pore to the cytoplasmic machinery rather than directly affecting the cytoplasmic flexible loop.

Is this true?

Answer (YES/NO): NO